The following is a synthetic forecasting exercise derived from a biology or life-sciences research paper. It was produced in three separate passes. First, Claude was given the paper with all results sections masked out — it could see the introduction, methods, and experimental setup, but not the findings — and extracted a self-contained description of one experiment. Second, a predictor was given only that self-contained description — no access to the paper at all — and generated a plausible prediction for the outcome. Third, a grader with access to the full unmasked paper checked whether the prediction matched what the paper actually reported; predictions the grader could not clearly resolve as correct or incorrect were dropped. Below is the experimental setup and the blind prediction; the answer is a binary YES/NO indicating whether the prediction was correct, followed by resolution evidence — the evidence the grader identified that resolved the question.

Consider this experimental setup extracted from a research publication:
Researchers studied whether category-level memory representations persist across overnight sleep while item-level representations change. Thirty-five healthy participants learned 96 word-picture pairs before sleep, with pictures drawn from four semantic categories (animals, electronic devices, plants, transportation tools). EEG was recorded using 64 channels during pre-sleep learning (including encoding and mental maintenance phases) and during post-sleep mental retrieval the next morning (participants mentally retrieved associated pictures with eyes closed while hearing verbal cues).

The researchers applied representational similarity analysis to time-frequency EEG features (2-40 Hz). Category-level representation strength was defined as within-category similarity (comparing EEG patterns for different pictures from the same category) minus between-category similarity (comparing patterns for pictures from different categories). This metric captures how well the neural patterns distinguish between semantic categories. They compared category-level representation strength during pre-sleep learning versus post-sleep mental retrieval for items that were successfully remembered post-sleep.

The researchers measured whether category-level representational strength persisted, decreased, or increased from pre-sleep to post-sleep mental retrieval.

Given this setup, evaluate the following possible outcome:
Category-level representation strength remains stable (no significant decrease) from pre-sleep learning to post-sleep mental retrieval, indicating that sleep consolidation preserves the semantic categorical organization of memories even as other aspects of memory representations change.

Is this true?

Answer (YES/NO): YES